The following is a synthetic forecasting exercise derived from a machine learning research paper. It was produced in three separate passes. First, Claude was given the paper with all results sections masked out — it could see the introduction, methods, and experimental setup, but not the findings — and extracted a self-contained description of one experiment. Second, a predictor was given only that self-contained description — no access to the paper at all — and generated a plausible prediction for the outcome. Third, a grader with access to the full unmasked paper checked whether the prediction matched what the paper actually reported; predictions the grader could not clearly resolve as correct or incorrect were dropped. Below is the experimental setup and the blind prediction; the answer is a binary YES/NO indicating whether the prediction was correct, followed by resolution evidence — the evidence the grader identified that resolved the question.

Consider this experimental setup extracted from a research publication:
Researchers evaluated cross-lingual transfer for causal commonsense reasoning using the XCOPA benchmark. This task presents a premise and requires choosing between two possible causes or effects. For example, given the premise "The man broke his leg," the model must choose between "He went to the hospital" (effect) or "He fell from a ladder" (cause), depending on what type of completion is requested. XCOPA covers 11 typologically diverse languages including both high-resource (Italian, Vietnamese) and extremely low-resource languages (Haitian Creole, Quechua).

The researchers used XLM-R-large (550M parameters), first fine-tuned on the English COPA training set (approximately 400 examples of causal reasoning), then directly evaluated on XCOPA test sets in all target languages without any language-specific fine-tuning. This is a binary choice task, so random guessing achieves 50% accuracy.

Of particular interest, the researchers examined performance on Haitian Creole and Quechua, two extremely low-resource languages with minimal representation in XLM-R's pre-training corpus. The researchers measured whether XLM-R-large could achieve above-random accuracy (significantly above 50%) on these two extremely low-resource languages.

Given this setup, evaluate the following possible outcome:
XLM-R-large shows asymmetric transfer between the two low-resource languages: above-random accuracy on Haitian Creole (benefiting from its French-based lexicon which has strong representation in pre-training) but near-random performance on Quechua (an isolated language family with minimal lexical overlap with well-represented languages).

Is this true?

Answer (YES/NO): NO